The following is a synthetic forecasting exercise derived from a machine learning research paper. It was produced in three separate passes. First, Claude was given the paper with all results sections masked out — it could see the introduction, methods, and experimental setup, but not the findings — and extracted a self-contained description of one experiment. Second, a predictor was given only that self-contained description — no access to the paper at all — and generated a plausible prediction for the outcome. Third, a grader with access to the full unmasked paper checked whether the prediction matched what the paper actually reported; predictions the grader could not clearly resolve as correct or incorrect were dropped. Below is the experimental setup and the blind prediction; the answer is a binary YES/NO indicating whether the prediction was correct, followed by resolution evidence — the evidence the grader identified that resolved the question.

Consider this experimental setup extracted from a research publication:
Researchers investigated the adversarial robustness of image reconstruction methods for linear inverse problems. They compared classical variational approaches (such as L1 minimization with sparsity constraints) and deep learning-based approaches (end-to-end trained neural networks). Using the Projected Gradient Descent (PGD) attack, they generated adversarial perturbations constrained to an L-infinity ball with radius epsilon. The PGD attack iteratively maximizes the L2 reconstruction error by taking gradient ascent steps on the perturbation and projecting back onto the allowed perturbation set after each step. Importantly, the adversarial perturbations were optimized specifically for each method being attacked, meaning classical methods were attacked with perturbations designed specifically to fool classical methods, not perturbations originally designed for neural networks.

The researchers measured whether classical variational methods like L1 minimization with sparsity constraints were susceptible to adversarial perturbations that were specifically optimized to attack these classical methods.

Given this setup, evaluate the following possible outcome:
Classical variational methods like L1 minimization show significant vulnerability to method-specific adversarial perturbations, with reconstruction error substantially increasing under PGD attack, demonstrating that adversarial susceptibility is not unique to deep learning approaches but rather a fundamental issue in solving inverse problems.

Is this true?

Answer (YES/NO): YES